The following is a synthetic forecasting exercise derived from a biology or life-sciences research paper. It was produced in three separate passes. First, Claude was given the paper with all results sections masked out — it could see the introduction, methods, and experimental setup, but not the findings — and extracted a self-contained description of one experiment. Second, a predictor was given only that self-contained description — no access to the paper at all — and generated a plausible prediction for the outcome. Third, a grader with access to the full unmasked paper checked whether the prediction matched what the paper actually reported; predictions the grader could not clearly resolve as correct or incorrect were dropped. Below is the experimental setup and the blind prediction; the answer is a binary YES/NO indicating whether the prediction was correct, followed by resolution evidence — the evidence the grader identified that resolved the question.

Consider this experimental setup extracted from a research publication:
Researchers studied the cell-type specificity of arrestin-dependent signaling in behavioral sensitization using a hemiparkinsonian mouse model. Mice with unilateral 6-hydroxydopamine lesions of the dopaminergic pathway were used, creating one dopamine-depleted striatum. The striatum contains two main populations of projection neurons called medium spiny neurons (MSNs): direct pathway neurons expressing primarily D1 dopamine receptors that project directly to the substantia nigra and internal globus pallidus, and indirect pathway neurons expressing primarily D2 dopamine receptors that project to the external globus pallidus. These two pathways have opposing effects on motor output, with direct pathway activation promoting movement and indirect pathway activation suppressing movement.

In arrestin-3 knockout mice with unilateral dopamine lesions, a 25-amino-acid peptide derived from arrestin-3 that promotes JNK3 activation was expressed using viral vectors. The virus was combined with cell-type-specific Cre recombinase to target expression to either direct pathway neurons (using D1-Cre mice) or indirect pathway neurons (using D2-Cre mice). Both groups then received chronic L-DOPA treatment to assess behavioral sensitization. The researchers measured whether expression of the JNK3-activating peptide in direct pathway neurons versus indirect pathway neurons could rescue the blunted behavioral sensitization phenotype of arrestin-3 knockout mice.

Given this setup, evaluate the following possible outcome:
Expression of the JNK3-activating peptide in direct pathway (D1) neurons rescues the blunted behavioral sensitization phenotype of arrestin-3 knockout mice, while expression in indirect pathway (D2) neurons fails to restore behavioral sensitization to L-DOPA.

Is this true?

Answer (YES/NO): YES